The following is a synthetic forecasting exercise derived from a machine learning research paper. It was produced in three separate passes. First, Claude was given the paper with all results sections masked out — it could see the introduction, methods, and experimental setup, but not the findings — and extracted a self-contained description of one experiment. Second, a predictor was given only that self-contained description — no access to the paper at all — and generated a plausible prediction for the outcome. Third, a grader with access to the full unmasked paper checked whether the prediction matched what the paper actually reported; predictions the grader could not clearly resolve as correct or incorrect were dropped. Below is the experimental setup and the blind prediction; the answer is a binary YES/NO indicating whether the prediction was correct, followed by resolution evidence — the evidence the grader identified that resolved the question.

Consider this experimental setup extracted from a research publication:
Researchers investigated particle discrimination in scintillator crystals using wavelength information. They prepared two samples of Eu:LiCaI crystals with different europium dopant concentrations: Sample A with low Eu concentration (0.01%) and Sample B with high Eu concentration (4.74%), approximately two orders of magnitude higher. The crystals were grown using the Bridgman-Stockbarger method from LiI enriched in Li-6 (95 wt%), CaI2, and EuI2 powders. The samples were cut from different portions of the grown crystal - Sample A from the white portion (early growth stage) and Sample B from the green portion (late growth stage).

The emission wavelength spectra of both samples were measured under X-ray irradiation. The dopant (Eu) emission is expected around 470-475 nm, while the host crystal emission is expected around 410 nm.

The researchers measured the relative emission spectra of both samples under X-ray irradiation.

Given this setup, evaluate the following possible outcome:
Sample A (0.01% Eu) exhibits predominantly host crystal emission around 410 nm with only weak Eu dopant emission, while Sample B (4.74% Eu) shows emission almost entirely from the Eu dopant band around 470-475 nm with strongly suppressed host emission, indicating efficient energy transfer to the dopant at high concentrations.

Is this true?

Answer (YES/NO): NO